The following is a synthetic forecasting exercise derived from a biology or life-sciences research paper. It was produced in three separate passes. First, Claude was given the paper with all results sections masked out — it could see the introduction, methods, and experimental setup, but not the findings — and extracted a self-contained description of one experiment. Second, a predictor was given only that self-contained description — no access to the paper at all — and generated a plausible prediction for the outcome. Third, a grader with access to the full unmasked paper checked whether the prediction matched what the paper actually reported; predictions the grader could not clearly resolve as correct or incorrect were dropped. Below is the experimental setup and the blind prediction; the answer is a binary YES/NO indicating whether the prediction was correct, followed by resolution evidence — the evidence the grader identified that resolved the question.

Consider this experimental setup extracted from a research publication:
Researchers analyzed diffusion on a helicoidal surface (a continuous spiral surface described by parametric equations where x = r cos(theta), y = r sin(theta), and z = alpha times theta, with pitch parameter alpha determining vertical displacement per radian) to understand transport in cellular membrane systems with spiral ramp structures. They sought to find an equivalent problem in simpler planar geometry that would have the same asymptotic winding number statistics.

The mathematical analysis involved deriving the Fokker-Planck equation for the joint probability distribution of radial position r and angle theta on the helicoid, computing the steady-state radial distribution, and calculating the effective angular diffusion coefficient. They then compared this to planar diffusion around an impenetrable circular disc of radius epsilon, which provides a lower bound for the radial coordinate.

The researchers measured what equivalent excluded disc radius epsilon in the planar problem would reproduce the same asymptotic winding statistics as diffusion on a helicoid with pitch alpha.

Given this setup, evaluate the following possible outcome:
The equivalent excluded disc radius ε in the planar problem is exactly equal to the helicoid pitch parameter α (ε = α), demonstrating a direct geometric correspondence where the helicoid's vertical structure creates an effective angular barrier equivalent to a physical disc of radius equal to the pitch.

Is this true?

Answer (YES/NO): NO